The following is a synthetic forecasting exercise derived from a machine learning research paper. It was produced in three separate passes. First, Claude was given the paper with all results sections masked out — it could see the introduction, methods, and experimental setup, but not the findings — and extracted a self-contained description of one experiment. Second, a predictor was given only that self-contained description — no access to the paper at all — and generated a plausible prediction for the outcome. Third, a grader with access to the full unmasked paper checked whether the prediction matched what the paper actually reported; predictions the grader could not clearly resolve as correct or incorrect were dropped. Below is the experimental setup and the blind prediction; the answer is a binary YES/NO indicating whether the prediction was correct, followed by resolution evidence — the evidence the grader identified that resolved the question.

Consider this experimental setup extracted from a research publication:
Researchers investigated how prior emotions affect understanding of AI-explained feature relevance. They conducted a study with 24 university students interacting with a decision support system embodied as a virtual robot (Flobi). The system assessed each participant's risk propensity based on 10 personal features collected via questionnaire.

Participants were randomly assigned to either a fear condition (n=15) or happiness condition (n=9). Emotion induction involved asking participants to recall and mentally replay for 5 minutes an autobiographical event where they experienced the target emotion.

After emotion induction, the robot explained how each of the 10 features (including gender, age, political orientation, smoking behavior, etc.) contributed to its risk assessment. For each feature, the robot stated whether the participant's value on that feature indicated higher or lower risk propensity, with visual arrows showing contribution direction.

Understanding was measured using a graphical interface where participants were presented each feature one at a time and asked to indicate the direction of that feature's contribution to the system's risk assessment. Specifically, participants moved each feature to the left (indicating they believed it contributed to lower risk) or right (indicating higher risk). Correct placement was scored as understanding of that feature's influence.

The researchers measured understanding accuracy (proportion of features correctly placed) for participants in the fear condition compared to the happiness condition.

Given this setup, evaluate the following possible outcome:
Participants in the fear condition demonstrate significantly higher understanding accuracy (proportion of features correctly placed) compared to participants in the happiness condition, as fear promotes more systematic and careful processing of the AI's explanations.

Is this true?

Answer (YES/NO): NO